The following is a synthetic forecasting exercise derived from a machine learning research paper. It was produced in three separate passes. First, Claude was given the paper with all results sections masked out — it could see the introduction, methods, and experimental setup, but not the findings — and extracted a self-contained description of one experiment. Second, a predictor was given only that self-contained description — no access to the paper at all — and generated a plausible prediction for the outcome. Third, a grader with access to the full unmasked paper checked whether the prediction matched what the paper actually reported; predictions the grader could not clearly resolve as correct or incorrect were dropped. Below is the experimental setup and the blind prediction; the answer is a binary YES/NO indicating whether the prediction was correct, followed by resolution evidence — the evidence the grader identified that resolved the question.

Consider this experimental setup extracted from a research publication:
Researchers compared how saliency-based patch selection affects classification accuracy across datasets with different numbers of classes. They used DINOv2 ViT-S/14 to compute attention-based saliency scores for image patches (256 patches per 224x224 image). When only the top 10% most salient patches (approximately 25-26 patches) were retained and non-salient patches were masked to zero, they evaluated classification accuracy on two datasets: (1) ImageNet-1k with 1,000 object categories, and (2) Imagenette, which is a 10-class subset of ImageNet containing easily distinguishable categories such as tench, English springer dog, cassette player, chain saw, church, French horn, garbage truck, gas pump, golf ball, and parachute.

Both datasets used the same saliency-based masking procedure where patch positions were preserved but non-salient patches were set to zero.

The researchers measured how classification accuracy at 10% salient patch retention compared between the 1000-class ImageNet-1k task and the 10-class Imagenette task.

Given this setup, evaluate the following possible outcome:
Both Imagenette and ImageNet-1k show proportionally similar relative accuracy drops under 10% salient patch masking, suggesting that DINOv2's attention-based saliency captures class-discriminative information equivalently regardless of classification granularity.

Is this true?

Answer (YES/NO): NO